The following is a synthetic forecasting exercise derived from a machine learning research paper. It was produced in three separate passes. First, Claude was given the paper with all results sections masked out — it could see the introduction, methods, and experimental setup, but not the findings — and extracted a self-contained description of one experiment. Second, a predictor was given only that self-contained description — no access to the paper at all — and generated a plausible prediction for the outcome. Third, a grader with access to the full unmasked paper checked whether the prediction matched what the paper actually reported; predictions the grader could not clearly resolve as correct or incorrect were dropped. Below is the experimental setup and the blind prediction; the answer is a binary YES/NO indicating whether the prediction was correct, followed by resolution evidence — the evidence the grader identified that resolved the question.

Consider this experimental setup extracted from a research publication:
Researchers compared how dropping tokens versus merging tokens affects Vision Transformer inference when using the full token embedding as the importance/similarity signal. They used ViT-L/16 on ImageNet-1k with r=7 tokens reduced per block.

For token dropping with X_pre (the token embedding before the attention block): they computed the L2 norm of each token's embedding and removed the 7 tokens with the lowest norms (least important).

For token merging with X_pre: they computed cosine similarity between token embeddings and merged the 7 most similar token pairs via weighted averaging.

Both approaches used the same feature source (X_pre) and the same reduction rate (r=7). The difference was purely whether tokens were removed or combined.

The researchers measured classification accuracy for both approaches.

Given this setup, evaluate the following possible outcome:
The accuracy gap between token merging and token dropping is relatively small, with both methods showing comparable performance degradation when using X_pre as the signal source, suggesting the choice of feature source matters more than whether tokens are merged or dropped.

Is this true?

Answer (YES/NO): NO